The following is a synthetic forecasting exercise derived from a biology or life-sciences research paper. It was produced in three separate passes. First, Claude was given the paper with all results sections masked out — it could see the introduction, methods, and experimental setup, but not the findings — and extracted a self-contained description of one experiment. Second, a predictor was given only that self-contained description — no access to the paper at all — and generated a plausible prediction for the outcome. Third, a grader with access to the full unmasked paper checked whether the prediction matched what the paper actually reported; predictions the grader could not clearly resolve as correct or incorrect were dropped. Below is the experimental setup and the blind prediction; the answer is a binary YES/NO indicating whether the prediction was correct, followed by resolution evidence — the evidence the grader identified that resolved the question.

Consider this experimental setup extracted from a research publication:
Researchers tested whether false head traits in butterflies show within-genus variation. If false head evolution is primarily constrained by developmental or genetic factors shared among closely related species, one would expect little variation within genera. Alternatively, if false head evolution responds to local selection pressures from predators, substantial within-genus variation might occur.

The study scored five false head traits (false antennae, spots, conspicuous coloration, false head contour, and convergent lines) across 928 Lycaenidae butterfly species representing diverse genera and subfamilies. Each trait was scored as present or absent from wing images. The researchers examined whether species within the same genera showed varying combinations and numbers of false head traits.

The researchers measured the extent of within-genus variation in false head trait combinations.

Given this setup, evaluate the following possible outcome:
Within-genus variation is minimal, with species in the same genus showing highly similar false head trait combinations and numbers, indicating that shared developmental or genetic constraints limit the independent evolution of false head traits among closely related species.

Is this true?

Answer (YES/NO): NO